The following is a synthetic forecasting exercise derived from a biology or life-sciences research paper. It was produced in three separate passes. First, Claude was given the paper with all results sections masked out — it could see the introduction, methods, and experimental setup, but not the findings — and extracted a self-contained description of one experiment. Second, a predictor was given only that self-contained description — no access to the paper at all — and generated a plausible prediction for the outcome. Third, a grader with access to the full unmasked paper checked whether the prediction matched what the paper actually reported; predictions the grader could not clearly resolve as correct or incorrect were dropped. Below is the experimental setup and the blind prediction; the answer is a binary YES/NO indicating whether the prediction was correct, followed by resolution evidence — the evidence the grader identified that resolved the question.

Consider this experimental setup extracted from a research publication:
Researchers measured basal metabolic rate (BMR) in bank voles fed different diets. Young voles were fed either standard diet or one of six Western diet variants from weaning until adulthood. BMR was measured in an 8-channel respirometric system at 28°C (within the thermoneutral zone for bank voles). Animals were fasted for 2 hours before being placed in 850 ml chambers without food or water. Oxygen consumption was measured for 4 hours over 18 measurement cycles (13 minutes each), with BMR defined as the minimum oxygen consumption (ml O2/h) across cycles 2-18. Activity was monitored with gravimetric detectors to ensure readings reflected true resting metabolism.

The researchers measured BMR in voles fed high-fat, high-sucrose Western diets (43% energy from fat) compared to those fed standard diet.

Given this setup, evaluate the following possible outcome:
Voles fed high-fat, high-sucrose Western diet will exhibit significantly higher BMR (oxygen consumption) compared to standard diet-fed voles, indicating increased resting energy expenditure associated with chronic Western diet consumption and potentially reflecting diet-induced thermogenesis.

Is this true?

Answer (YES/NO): NO